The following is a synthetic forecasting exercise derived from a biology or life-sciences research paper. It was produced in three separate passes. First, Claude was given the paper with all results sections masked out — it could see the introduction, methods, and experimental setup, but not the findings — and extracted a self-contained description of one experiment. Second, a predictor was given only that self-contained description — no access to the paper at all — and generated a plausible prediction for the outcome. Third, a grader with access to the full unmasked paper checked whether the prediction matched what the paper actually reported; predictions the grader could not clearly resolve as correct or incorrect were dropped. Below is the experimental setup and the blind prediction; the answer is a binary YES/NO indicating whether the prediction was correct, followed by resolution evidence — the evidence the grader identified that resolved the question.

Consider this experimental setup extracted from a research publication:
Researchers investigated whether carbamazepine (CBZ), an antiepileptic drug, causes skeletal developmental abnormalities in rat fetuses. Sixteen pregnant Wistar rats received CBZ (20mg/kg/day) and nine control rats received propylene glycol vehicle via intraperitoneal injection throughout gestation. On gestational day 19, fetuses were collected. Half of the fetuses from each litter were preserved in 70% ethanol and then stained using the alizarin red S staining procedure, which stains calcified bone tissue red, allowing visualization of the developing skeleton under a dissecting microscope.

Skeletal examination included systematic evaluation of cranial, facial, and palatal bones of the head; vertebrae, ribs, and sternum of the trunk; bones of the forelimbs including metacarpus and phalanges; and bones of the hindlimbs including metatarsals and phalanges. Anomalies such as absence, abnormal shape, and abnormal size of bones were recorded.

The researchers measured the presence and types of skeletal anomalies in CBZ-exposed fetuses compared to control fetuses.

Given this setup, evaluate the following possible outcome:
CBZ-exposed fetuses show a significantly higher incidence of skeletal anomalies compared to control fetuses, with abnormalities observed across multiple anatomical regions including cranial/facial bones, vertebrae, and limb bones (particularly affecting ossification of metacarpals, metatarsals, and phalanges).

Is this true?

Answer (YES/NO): NO